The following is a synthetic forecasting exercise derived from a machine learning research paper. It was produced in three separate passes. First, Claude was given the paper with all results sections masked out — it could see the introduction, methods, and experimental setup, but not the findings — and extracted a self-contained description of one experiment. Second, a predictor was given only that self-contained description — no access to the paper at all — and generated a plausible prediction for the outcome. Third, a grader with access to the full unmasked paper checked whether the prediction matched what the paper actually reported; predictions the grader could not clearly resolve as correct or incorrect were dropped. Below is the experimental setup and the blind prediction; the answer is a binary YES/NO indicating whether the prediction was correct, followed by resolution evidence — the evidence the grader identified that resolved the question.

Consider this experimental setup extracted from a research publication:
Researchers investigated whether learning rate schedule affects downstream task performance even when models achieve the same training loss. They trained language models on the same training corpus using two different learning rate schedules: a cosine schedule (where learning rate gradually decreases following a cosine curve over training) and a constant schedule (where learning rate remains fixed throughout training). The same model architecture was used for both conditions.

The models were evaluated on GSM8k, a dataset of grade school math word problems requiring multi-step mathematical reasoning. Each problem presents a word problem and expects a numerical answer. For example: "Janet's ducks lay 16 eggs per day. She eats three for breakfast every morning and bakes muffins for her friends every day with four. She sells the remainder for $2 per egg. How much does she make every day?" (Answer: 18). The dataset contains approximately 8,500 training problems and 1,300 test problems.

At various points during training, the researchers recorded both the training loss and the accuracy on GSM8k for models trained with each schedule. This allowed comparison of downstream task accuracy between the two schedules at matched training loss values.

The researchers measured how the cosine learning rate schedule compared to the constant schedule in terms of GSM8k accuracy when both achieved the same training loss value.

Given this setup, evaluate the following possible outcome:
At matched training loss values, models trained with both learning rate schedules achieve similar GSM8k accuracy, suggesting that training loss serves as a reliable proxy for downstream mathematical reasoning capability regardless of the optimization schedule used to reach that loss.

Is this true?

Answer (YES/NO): NO